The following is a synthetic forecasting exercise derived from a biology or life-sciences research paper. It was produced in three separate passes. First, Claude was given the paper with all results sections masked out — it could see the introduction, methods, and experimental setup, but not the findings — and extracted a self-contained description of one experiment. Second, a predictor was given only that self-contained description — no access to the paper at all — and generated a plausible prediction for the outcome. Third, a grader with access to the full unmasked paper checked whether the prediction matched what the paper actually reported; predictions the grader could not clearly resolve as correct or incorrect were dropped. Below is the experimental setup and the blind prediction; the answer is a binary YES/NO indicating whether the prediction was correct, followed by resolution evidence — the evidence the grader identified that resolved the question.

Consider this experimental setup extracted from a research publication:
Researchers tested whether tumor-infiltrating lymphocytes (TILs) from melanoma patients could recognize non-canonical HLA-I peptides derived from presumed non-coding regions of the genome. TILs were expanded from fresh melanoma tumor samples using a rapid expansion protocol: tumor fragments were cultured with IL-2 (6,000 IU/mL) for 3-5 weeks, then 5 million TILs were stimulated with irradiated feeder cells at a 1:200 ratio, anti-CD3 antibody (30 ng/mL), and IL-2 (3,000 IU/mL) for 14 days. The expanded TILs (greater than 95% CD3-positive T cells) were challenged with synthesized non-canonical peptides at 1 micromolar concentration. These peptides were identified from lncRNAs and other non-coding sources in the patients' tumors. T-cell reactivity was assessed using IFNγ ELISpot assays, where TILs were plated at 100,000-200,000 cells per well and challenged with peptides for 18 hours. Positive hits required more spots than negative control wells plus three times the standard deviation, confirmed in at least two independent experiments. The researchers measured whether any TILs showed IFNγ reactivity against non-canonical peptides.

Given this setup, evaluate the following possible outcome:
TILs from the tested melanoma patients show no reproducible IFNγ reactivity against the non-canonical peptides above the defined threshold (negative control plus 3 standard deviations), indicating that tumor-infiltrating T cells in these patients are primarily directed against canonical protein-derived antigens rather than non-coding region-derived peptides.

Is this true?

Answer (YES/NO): NO